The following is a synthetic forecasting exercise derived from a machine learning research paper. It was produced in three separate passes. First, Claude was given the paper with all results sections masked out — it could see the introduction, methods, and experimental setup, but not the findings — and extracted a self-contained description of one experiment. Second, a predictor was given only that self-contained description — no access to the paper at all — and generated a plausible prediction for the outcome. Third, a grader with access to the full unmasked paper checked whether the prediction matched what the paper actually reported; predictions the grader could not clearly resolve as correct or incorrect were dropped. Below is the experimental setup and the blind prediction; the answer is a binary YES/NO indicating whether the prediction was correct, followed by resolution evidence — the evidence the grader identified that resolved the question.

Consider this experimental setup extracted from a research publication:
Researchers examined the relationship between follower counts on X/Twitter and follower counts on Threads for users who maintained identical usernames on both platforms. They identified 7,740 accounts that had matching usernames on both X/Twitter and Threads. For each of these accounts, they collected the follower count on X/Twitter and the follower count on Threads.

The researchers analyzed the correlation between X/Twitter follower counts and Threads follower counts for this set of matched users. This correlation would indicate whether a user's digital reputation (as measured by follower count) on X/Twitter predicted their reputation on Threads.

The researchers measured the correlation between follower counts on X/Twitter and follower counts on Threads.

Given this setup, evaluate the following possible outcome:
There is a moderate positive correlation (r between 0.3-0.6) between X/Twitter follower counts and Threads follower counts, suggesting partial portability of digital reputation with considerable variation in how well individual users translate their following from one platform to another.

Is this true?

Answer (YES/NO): NO